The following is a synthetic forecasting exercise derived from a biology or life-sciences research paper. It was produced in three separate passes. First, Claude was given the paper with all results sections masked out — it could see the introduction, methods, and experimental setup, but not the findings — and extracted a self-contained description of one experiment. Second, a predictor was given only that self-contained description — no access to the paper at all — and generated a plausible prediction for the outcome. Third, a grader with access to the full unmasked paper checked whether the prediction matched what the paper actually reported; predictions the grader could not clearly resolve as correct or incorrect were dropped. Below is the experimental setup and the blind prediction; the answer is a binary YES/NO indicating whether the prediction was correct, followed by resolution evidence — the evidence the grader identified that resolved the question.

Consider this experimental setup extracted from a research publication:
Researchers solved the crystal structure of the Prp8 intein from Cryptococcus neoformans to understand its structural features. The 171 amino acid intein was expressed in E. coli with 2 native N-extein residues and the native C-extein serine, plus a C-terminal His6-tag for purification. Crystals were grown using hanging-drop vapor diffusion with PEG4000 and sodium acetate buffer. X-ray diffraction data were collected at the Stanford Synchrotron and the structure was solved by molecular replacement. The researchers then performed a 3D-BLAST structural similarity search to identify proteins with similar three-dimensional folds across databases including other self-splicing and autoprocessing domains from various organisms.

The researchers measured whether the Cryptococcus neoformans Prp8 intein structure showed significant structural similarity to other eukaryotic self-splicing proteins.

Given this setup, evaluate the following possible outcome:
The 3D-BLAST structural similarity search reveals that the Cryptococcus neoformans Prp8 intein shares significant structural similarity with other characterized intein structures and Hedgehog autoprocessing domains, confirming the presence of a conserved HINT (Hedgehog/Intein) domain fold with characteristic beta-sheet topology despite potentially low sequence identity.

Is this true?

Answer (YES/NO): YES